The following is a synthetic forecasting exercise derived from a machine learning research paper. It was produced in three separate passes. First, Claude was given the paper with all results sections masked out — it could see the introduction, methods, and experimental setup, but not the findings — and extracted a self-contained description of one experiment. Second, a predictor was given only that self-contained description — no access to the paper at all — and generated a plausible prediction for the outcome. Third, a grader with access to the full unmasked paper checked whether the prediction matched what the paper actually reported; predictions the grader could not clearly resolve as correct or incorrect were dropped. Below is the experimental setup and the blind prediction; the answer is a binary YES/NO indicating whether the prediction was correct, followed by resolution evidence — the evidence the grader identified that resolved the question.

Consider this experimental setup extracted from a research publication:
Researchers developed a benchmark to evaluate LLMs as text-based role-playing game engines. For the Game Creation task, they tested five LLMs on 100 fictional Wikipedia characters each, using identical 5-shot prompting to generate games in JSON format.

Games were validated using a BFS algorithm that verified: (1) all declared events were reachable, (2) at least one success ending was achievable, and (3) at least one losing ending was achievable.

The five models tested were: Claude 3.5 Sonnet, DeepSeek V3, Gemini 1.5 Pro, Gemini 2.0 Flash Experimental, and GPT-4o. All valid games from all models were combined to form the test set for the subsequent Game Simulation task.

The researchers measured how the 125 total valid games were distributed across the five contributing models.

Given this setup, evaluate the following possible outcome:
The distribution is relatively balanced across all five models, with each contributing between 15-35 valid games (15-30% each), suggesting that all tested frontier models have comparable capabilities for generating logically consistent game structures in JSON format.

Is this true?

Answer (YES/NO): NO